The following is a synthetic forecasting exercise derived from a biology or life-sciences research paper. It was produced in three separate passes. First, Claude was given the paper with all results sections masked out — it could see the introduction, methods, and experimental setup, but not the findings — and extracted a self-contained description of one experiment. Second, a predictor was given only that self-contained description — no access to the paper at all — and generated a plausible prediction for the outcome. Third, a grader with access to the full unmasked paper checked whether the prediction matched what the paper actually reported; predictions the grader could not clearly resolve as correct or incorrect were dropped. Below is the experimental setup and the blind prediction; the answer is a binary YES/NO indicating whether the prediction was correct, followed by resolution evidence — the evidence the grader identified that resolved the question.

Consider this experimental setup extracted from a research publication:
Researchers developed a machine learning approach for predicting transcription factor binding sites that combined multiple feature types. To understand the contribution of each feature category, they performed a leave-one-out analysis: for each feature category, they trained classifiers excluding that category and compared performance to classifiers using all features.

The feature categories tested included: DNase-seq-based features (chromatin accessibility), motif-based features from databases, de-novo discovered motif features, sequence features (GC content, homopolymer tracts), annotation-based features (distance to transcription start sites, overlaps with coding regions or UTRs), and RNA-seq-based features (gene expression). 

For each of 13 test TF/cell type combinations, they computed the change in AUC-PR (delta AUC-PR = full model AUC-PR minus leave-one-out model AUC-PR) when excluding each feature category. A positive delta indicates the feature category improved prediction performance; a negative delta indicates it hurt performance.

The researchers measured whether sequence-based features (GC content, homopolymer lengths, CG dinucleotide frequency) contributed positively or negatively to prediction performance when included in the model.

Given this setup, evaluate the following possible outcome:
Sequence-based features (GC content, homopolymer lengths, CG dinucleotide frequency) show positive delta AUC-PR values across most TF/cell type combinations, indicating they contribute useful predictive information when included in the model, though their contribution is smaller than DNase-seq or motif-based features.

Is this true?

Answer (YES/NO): NO